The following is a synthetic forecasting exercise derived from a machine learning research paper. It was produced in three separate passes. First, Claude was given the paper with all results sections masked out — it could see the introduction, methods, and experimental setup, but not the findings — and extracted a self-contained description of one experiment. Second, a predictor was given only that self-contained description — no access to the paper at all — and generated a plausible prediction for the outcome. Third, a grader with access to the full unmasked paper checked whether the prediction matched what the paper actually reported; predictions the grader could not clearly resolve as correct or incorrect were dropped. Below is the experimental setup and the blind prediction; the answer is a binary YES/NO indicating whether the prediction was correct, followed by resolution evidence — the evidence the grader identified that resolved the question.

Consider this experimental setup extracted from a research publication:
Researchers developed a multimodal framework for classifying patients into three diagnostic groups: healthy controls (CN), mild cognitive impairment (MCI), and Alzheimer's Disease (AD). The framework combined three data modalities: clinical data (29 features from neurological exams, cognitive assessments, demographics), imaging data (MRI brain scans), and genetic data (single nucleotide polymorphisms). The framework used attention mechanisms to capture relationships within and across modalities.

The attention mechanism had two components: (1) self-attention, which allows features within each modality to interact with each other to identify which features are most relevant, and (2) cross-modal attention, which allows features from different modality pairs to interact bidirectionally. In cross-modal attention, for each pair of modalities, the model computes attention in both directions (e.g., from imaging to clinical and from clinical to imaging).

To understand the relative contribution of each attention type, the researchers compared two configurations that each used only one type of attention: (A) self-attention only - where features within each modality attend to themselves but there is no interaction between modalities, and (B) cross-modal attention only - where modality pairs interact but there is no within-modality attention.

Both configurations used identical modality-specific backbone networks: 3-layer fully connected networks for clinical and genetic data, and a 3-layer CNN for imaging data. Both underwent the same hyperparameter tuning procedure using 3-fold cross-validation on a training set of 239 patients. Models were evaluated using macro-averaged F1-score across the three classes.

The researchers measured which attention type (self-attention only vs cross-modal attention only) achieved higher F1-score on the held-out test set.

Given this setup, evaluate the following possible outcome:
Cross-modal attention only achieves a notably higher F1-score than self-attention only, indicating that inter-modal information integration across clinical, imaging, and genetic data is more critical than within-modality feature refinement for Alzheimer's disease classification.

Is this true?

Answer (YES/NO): NO